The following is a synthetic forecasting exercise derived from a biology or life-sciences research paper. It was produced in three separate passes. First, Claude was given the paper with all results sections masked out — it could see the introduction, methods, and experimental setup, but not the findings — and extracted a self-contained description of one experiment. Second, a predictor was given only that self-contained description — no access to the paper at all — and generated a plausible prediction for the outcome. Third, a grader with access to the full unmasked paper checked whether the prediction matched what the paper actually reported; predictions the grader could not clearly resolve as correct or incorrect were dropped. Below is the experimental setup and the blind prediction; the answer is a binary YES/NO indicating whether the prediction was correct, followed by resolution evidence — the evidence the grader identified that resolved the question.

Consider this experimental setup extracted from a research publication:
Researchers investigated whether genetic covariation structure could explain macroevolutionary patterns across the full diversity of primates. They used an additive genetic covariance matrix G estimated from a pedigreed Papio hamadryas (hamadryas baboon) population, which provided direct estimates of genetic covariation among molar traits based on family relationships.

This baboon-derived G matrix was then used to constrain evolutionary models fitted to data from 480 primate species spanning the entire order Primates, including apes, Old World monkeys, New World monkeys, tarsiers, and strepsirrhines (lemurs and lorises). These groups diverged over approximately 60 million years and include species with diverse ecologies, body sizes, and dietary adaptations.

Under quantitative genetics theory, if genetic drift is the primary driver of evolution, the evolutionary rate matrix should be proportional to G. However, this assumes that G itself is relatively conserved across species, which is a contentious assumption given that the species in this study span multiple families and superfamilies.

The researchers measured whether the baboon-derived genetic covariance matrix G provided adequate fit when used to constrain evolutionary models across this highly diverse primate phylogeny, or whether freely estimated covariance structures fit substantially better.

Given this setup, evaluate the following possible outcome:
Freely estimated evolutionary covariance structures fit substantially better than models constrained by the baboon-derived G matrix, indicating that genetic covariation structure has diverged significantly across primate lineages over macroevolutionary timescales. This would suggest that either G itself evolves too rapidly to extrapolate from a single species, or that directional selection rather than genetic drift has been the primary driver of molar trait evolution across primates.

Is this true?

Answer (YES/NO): NO